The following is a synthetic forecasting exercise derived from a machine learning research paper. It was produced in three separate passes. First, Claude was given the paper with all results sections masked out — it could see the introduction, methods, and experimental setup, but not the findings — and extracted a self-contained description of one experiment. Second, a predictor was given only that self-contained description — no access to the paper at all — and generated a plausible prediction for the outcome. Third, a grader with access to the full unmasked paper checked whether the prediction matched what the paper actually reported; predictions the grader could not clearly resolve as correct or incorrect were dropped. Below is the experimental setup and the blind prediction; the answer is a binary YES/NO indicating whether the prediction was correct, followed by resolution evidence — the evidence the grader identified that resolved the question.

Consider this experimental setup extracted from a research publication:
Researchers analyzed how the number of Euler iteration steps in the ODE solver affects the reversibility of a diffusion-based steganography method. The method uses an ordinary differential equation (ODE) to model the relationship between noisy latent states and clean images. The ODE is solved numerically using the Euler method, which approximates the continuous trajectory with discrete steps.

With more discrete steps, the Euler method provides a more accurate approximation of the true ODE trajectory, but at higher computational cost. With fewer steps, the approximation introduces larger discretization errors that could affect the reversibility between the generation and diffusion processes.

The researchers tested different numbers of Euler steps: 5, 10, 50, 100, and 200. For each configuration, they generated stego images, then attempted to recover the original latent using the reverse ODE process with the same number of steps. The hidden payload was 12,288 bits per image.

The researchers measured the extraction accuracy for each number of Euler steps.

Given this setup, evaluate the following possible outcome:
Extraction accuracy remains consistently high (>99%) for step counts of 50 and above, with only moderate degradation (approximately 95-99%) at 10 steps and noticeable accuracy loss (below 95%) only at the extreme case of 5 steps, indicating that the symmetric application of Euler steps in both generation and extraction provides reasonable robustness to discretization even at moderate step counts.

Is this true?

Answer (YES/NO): NO